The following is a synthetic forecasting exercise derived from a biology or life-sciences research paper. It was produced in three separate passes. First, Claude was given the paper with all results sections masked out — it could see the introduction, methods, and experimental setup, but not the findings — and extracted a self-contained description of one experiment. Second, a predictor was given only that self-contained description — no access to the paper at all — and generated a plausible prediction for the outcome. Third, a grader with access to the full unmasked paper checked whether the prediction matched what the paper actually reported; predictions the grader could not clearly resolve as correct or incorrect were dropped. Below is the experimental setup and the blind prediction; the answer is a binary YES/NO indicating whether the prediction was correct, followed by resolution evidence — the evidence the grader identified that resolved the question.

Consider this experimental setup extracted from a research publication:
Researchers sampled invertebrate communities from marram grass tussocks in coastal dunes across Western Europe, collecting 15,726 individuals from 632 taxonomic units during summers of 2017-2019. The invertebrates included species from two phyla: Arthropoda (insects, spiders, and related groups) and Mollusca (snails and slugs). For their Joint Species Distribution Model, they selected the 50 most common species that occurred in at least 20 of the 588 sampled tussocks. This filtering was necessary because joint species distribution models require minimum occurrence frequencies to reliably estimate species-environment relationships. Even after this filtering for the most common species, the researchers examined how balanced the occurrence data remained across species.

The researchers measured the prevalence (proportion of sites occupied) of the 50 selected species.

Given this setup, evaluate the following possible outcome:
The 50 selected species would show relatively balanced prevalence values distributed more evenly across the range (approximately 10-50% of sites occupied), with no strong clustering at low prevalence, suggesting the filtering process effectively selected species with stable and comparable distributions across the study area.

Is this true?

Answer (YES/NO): NO